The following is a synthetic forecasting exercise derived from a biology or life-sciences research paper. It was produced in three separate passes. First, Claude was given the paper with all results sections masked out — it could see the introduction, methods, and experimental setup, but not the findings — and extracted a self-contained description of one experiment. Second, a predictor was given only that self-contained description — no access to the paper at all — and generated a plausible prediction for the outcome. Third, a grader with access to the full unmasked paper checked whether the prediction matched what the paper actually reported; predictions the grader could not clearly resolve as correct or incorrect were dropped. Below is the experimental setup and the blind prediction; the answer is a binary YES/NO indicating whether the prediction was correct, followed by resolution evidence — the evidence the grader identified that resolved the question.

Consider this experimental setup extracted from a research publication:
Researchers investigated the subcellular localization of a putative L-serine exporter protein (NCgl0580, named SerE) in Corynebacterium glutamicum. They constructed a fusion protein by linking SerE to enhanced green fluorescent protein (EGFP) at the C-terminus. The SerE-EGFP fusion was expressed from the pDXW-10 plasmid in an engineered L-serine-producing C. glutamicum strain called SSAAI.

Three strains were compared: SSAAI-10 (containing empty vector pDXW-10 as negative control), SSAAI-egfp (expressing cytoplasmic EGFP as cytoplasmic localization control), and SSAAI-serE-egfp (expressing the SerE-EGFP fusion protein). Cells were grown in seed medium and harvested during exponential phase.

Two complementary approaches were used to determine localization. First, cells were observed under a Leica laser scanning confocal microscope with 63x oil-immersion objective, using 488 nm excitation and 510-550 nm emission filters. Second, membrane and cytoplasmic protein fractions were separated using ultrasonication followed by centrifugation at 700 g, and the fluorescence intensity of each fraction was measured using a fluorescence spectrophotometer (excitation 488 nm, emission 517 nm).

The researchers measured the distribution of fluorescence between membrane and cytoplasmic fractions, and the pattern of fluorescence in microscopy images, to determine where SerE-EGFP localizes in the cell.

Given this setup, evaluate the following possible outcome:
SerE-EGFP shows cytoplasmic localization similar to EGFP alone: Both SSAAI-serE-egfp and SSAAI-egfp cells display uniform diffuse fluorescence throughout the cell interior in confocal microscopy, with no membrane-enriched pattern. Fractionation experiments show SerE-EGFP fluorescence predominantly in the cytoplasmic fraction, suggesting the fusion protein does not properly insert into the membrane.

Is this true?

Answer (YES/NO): NO